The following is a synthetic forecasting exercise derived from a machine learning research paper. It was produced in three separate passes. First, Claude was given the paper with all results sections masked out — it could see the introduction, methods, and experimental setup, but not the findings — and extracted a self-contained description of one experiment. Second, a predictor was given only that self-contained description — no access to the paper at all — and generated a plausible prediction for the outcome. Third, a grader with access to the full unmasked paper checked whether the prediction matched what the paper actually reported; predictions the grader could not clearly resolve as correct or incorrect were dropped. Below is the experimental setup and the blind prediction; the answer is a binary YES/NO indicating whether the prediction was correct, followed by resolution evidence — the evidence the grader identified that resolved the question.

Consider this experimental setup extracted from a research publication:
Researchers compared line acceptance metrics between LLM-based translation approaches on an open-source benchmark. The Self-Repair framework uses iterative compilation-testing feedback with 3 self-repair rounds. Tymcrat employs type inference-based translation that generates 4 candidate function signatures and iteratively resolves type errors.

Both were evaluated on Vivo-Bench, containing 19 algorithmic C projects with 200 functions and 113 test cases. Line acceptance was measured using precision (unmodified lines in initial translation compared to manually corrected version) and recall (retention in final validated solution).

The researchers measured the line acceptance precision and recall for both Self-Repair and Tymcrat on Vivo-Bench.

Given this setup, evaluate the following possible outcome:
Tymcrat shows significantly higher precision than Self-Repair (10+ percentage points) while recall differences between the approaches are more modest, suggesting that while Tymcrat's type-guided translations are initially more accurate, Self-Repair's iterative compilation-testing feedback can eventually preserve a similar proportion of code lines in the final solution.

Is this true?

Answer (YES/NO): NO